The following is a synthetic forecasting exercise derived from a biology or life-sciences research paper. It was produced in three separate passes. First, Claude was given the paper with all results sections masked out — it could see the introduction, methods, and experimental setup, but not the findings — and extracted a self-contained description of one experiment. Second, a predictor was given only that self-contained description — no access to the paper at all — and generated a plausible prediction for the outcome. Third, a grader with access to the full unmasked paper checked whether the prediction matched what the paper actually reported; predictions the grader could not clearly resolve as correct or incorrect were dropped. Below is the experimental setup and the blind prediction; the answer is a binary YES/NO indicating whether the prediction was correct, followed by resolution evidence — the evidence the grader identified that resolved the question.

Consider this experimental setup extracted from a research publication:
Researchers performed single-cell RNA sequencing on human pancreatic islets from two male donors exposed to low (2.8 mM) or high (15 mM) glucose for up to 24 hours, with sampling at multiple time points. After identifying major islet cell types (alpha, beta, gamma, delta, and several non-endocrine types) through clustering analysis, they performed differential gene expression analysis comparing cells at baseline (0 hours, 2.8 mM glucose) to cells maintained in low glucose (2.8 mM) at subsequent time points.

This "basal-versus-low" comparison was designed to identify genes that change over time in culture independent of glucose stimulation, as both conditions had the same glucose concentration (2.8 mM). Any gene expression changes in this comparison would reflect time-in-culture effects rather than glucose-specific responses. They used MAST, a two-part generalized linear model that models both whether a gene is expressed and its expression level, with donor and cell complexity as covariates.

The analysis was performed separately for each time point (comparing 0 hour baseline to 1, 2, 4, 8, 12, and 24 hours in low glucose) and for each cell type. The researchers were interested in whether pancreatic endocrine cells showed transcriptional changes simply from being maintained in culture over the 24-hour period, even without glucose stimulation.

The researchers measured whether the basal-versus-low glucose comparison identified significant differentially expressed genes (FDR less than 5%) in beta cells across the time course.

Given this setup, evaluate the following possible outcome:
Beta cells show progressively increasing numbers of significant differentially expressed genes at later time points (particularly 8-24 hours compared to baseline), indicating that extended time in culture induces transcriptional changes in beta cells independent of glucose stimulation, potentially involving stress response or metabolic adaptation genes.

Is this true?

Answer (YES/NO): YES